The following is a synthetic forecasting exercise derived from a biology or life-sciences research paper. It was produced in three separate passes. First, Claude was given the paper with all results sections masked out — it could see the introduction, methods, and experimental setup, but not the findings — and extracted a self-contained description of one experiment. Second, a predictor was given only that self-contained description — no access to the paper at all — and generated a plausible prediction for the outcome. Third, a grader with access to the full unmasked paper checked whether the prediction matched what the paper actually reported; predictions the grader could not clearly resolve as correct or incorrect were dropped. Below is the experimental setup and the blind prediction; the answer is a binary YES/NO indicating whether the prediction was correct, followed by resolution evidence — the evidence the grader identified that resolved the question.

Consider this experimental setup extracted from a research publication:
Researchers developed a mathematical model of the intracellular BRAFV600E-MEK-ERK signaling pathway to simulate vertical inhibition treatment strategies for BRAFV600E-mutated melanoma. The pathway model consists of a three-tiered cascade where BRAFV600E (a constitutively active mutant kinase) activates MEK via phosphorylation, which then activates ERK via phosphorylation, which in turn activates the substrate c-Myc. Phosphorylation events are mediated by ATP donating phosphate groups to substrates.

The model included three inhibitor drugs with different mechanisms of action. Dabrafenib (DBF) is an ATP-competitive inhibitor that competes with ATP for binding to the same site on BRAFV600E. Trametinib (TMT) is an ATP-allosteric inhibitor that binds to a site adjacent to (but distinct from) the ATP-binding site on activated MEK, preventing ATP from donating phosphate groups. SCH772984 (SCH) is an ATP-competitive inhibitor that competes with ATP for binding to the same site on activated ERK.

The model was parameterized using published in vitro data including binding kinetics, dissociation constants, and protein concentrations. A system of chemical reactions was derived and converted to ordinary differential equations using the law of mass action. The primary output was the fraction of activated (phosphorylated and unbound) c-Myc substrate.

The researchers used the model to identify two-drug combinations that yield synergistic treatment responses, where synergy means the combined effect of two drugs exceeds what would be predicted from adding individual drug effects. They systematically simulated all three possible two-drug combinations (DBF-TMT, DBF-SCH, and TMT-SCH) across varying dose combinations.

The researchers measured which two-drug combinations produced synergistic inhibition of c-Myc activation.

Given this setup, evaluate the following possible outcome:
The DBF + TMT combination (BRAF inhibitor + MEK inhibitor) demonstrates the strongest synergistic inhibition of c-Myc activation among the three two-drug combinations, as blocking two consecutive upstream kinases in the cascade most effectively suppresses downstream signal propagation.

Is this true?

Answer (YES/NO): YES